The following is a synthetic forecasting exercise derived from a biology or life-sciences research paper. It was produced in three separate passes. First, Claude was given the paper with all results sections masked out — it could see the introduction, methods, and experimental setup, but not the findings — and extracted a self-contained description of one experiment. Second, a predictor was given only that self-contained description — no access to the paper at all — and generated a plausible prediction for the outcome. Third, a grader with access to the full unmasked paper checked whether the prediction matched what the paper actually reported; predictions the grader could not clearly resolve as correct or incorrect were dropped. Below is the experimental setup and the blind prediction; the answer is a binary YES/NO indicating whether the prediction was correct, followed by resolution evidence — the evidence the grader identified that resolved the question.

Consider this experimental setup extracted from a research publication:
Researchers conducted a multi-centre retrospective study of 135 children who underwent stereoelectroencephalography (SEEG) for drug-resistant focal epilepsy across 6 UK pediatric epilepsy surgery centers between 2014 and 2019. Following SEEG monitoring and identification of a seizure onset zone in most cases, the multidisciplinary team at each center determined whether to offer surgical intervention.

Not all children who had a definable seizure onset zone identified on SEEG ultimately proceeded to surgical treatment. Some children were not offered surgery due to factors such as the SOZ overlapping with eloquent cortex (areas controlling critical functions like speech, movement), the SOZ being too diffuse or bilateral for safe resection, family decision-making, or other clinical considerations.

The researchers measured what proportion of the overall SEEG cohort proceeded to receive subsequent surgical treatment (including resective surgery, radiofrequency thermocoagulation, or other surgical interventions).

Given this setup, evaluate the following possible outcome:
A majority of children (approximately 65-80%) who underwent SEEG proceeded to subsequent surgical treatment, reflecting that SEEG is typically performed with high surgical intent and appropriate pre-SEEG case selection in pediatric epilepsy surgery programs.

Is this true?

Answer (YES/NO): YES